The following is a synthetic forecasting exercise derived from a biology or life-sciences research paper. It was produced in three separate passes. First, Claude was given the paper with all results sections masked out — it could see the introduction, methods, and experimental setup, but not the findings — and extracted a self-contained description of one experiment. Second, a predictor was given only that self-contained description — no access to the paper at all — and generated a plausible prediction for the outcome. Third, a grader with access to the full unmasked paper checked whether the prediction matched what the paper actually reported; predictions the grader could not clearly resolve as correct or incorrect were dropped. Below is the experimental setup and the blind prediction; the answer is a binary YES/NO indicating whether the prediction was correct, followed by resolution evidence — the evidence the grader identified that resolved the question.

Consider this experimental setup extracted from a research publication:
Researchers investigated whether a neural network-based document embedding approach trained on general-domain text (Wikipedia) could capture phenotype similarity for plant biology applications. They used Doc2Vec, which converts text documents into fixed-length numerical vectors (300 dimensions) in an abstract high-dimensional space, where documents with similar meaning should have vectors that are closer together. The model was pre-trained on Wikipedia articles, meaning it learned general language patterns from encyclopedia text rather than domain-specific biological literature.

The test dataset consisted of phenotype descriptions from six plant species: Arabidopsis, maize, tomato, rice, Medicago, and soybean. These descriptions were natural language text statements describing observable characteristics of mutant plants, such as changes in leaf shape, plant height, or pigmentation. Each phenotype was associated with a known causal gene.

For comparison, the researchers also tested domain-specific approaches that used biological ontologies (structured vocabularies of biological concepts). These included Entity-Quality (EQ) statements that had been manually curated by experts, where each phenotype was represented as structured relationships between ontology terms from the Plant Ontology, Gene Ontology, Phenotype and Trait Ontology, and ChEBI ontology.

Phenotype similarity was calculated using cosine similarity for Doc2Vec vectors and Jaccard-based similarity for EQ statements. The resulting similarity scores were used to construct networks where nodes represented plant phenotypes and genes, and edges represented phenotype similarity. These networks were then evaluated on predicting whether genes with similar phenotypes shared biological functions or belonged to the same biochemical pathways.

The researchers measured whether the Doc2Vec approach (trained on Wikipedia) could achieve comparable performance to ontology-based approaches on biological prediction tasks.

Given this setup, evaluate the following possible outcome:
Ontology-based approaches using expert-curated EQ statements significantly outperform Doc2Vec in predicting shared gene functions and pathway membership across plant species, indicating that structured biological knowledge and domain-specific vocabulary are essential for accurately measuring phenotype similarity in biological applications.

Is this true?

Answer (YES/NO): NO